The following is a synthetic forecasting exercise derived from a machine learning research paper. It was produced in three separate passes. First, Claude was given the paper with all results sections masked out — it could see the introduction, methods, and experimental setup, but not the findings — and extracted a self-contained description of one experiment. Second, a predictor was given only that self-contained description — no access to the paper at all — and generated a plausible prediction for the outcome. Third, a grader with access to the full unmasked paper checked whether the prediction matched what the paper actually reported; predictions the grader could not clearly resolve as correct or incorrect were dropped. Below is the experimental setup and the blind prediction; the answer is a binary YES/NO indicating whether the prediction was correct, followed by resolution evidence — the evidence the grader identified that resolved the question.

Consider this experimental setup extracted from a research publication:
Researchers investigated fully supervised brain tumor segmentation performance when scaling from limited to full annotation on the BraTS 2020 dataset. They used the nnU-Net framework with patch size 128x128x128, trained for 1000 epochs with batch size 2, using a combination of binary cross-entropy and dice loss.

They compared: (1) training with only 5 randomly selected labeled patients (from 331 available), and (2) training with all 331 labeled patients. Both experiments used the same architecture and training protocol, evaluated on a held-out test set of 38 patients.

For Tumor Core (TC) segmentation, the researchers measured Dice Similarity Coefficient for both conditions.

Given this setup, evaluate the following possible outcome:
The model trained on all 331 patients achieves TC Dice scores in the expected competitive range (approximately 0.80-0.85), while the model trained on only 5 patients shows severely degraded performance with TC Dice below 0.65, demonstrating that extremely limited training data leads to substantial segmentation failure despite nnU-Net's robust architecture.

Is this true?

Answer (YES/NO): NO